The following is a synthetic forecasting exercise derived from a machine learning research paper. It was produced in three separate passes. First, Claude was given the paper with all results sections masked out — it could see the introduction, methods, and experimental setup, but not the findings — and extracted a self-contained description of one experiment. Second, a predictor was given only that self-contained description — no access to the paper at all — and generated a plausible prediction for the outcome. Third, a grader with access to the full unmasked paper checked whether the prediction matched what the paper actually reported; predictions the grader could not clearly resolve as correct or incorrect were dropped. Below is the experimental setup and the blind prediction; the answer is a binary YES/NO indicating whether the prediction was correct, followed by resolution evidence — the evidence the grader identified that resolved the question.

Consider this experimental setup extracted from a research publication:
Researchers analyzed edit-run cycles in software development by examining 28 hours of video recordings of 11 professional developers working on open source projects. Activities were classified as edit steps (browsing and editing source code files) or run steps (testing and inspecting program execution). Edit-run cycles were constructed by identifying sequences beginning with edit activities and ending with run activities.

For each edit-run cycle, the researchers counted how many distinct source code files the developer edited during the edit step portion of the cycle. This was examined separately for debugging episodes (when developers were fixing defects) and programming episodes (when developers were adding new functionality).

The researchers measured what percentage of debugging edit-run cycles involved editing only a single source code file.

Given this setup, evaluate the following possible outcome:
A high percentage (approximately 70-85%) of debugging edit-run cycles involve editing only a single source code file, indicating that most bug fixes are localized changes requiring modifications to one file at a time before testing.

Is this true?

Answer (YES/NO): YES